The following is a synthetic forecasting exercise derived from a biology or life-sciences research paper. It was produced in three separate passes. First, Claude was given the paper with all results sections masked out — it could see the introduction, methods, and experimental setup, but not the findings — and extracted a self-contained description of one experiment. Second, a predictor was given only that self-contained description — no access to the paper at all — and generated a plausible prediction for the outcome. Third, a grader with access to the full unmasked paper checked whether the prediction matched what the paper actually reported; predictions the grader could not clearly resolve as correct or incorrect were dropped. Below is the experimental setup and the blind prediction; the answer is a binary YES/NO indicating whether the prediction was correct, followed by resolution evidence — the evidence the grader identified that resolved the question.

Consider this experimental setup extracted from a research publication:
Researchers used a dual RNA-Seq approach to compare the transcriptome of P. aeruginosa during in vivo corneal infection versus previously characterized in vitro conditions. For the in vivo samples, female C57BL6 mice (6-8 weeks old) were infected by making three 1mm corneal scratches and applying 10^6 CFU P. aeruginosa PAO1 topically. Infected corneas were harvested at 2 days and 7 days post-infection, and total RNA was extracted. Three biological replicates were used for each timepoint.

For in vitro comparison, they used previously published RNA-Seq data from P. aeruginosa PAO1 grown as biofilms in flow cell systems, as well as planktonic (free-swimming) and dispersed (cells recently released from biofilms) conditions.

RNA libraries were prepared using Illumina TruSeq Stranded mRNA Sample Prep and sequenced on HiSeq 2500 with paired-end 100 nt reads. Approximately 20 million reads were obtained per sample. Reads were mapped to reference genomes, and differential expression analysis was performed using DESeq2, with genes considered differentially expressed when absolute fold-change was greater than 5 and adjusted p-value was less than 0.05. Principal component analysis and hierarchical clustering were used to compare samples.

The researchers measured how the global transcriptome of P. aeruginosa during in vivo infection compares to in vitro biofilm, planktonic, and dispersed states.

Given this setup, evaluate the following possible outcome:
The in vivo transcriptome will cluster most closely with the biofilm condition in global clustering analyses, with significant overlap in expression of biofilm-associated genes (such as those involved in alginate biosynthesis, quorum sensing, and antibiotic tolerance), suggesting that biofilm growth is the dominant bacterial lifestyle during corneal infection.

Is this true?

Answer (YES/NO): NO